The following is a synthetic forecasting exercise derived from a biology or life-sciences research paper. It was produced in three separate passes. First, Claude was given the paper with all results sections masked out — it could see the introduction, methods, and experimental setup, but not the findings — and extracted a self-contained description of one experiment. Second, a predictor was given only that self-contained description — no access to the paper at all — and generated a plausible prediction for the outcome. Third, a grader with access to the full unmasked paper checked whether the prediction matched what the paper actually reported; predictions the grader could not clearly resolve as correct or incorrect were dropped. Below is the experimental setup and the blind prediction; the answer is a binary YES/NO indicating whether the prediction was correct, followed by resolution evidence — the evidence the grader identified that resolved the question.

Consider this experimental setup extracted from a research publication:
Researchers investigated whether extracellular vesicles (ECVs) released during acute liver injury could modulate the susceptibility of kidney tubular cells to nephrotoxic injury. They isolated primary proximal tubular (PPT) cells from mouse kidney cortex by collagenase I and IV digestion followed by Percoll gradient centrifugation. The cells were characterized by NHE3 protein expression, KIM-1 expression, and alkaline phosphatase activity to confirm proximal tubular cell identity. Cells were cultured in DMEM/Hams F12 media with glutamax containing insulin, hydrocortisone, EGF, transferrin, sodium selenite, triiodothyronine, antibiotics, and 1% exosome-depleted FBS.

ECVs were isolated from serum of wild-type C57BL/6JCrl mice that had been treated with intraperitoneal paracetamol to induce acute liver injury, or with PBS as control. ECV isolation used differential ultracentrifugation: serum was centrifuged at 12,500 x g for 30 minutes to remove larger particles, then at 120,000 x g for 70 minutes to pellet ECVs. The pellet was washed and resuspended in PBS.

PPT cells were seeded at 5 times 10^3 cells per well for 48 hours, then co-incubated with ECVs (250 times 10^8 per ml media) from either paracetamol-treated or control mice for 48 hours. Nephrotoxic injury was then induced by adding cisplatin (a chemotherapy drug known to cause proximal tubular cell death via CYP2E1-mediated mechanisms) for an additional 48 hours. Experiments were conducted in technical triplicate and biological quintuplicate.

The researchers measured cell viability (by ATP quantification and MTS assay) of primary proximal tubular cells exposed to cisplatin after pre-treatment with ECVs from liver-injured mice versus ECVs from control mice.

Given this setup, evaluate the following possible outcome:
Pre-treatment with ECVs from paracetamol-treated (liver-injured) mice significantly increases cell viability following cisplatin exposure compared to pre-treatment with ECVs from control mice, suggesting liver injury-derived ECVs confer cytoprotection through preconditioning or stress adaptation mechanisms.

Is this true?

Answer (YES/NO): YES